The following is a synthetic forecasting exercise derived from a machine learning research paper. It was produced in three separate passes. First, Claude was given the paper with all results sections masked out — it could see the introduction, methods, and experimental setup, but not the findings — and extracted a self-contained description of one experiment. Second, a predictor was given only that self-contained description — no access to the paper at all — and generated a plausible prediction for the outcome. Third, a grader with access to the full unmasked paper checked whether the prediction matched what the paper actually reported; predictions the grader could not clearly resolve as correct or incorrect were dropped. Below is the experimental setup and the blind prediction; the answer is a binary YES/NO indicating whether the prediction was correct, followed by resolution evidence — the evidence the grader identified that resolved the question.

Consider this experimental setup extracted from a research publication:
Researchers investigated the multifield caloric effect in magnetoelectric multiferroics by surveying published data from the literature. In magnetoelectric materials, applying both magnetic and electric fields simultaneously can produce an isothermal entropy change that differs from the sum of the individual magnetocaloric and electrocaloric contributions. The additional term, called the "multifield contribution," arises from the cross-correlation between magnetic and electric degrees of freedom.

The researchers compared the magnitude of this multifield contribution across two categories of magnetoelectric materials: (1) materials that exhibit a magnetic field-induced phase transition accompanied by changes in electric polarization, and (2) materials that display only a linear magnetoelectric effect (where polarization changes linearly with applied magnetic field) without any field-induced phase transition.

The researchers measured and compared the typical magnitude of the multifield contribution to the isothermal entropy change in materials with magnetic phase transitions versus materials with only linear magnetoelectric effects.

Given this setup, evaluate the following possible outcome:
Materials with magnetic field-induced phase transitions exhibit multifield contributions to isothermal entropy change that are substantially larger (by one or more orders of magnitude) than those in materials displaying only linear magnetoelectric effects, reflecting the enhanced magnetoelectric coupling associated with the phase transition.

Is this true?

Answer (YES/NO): YES